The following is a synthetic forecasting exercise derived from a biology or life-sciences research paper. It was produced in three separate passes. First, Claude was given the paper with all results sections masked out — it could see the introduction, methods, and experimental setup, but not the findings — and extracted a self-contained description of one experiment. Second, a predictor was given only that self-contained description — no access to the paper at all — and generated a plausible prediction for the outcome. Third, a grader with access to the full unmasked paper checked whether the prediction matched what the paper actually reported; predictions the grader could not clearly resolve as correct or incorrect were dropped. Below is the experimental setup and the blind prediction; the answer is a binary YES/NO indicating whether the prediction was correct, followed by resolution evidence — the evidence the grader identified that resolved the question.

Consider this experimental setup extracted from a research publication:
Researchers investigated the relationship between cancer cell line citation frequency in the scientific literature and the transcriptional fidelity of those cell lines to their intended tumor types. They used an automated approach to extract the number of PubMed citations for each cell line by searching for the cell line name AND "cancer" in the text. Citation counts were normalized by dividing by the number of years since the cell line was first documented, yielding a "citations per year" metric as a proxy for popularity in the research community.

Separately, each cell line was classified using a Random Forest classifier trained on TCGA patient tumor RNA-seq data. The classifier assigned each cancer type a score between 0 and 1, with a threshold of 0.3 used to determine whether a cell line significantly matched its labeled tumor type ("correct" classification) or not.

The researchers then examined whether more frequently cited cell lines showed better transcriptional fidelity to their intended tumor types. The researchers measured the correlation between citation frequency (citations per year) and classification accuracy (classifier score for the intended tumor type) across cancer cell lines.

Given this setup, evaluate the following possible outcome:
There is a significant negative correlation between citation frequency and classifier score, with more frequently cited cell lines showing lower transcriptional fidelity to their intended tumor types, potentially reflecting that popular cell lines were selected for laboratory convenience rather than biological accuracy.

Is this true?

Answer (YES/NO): NO